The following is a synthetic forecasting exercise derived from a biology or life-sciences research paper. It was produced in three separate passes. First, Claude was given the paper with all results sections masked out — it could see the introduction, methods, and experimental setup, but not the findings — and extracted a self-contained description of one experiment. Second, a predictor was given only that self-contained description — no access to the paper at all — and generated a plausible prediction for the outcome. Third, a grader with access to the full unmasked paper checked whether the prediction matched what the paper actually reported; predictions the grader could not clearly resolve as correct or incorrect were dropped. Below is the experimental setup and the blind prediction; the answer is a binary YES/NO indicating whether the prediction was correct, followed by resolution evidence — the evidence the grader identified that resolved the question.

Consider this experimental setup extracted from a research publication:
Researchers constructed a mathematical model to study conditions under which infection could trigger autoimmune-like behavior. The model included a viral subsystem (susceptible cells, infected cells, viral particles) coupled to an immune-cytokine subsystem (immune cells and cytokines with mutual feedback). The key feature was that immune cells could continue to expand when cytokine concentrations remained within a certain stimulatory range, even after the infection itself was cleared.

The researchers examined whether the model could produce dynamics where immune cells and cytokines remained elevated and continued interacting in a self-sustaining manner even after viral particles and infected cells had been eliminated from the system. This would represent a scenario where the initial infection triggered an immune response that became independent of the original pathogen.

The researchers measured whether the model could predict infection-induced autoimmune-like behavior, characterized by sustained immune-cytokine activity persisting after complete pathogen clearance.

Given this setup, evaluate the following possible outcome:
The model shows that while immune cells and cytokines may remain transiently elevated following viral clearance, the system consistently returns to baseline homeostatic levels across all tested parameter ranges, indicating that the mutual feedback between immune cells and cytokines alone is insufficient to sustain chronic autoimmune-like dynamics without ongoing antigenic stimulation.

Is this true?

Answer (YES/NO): NO